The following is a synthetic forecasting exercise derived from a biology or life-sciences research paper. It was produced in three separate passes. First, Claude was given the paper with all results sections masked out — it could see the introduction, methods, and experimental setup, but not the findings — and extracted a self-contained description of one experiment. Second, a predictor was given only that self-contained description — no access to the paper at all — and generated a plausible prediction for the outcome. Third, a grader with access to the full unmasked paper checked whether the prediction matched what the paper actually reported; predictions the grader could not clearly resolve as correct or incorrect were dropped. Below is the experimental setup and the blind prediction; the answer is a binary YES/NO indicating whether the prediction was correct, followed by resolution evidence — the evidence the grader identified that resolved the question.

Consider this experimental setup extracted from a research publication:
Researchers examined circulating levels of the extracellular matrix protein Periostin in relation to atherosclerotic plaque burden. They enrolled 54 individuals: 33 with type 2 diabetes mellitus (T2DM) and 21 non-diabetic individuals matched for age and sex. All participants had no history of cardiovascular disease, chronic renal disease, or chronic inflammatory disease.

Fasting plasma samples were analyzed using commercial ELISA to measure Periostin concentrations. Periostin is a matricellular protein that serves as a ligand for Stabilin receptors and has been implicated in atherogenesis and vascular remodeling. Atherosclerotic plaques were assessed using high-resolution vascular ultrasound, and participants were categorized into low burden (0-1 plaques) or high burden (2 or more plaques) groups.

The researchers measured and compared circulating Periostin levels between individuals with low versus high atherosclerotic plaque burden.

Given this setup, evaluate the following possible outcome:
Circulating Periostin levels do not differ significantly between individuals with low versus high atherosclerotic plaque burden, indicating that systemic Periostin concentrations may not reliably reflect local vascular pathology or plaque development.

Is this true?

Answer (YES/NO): YES